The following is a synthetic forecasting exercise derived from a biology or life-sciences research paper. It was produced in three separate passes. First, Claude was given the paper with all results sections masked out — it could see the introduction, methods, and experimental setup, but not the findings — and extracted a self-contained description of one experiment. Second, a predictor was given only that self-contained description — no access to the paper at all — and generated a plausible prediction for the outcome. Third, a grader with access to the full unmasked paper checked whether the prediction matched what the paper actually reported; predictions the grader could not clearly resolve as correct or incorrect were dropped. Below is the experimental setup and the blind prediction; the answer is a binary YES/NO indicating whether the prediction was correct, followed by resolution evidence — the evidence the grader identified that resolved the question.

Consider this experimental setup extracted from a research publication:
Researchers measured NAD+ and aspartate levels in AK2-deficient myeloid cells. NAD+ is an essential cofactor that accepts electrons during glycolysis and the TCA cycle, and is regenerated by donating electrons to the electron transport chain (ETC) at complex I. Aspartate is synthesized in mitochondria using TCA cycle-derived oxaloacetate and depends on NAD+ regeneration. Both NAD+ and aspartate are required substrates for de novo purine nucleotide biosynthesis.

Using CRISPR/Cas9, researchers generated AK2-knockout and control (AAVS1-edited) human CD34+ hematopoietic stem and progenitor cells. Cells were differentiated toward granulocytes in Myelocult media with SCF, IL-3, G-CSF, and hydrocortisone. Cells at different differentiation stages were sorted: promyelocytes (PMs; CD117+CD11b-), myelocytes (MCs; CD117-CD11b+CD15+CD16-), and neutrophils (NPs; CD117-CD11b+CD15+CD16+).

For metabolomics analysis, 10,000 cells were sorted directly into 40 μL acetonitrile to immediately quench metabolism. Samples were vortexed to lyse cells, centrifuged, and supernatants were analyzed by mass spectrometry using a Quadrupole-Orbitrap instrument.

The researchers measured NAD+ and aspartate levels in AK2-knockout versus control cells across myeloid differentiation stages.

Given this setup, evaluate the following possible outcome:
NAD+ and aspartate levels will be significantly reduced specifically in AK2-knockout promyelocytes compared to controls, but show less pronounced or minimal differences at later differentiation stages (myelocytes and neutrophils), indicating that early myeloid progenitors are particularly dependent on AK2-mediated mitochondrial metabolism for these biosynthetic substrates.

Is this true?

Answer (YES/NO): NO